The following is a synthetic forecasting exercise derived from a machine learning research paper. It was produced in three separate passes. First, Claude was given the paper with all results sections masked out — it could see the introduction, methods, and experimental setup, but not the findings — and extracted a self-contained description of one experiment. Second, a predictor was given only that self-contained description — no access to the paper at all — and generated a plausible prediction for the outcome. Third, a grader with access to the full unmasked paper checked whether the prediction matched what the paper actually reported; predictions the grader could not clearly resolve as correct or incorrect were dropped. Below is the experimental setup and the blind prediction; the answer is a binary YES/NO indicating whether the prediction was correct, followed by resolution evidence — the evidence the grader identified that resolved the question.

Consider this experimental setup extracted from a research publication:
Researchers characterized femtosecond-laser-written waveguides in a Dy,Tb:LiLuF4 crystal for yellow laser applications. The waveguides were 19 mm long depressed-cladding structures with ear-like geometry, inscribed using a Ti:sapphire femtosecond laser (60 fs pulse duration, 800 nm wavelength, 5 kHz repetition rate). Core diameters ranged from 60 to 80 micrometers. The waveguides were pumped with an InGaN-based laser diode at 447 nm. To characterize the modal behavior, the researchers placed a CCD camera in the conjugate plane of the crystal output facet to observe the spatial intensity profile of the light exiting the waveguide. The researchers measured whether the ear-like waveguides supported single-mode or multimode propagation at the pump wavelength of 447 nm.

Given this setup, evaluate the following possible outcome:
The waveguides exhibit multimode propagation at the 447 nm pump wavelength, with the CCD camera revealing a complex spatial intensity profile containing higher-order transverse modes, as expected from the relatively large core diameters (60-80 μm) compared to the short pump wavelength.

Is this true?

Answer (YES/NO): YES